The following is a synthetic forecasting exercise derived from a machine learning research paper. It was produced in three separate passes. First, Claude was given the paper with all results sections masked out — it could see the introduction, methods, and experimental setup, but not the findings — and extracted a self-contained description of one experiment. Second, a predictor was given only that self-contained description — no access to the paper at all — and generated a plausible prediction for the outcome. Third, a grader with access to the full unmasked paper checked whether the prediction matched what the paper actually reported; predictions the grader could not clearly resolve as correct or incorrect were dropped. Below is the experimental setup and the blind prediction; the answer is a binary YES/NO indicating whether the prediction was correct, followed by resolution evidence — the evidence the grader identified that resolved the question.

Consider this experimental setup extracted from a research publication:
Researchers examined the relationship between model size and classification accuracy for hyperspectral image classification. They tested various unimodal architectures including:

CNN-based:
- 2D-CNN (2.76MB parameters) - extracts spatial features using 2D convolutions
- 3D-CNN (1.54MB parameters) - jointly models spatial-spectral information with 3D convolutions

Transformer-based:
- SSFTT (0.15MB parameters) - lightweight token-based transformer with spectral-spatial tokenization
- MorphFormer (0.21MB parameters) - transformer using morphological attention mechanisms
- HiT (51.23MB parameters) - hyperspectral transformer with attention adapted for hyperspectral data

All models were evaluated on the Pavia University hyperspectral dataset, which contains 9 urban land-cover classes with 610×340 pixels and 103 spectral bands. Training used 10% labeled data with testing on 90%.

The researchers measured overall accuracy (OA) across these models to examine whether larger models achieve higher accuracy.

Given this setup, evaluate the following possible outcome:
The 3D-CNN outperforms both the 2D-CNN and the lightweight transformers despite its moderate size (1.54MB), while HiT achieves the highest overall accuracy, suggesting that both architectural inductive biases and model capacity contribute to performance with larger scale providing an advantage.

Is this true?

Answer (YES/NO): NO